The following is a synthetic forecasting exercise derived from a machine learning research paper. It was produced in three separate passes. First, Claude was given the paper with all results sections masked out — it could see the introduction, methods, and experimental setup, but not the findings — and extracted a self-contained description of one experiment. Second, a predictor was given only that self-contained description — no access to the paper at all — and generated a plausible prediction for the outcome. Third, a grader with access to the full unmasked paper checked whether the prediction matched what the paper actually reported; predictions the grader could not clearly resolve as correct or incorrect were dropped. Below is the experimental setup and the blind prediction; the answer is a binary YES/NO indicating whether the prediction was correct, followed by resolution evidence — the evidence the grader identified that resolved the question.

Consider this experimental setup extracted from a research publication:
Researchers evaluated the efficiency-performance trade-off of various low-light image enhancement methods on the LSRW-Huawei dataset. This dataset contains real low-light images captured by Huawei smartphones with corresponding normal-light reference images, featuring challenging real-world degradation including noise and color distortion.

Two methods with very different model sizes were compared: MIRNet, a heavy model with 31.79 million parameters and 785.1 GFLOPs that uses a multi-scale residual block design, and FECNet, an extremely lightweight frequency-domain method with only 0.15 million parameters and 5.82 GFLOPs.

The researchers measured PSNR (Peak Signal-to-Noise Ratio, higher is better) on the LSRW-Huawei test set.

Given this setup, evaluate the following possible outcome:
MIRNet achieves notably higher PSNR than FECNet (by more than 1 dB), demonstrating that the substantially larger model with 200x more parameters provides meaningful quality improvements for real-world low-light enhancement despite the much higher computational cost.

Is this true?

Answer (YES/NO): NO